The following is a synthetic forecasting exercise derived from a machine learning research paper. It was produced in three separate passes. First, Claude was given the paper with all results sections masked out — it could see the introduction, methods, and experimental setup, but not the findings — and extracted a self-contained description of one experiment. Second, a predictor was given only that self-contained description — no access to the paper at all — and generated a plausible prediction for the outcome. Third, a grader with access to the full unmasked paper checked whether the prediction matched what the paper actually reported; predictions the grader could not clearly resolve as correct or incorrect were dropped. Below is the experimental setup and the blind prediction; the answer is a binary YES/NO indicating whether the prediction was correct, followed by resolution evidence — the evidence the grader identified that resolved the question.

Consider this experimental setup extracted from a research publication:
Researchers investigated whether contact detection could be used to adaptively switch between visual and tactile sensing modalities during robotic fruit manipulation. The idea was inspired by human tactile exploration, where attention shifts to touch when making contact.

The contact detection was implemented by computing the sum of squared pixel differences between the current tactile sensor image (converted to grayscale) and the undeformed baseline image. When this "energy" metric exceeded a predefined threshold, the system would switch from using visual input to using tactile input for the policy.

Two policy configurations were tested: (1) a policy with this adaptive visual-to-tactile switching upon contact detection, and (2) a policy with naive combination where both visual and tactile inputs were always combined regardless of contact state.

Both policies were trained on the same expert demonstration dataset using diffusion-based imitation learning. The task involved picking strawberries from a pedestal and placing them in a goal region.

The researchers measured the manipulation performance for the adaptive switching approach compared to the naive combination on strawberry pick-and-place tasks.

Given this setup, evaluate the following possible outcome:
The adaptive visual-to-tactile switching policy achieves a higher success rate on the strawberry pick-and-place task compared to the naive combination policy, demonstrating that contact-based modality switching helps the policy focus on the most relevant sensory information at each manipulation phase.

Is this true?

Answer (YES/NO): YES